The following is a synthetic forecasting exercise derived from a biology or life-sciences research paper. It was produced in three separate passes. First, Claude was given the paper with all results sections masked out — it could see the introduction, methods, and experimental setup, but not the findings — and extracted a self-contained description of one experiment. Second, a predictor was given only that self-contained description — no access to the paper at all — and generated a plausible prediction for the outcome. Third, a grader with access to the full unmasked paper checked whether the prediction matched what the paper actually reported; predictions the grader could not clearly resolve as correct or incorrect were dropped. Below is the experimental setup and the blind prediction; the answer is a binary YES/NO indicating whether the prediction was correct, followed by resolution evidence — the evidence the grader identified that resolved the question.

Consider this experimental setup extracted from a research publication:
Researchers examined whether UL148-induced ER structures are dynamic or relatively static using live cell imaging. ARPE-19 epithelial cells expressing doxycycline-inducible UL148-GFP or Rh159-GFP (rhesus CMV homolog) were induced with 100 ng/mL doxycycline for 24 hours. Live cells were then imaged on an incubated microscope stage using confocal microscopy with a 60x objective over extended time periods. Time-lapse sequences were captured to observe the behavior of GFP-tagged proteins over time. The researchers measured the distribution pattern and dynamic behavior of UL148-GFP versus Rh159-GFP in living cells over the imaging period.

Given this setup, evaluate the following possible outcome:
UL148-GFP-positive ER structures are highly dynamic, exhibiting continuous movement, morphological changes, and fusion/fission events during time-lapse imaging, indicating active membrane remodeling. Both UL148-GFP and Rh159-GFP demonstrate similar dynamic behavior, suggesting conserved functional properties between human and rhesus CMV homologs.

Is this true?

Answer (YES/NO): NO